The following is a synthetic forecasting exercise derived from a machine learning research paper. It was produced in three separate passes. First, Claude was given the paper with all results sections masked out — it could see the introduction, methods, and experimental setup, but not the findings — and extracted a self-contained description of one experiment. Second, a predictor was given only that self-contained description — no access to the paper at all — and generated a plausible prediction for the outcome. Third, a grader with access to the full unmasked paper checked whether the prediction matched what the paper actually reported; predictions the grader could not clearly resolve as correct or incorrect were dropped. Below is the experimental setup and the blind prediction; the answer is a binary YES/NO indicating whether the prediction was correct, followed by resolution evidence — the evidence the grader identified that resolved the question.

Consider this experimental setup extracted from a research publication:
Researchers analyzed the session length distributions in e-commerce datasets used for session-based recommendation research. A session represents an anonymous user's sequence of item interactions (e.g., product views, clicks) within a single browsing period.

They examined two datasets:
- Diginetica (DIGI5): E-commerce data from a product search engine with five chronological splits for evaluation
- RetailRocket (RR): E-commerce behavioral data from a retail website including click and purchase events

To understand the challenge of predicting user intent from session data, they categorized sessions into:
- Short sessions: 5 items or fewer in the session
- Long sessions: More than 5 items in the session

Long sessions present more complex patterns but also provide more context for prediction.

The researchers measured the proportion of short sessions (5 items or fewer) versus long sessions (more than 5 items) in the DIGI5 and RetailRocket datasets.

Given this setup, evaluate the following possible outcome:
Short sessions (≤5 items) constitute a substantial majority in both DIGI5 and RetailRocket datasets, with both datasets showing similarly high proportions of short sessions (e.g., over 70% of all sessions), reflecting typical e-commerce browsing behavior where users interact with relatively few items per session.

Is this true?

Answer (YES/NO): YES